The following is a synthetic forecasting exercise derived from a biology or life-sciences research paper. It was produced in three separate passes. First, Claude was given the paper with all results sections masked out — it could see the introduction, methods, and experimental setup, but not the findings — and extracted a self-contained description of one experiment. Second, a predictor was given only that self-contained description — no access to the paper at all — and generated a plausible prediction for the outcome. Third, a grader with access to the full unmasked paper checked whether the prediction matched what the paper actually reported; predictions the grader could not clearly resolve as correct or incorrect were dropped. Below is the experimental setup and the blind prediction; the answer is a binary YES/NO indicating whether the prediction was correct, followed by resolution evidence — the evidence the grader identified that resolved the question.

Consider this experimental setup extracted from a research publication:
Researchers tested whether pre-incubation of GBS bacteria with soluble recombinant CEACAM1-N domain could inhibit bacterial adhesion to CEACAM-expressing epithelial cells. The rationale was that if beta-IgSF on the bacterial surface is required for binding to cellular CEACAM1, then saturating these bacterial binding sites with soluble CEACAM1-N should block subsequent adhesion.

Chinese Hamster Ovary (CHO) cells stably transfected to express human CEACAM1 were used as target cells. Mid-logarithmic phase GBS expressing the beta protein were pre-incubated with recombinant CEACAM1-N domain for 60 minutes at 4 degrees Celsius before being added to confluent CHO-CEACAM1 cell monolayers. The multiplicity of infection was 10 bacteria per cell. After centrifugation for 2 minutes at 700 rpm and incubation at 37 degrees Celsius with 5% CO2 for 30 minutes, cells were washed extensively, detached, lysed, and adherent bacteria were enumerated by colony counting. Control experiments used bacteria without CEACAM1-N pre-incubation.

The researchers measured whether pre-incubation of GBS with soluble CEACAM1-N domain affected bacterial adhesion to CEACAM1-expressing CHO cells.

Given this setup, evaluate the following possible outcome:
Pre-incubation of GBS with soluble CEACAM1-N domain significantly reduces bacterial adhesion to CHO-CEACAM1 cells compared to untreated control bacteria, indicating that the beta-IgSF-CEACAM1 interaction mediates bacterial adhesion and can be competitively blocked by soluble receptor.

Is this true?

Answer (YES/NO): YES